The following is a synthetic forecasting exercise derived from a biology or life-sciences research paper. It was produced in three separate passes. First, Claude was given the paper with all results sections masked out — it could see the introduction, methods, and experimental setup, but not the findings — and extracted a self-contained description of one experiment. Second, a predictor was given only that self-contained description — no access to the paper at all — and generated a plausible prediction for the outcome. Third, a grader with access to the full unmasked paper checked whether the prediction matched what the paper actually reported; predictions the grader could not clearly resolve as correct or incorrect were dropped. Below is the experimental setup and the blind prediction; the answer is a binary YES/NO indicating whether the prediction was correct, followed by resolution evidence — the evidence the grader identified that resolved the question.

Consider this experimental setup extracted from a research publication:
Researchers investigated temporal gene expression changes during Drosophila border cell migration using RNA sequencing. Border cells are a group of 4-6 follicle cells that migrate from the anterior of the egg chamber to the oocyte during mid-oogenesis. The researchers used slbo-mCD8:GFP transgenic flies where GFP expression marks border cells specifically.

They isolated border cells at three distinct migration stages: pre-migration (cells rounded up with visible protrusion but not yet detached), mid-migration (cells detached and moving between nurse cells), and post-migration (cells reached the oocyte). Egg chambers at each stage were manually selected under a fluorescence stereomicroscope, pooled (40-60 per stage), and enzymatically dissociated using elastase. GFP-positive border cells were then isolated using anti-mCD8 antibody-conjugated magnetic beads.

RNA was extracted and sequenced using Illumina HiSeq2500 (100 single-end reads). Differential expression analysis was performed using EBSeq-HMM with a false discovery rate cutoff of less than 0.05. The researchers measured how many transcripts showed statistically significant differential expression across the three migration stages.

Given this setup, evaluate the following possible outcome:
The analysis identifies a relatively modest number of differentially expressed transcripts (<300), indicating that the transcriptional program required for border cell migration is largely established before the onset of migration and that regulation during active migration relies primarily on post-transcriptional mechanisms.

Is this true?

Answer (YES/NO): NO